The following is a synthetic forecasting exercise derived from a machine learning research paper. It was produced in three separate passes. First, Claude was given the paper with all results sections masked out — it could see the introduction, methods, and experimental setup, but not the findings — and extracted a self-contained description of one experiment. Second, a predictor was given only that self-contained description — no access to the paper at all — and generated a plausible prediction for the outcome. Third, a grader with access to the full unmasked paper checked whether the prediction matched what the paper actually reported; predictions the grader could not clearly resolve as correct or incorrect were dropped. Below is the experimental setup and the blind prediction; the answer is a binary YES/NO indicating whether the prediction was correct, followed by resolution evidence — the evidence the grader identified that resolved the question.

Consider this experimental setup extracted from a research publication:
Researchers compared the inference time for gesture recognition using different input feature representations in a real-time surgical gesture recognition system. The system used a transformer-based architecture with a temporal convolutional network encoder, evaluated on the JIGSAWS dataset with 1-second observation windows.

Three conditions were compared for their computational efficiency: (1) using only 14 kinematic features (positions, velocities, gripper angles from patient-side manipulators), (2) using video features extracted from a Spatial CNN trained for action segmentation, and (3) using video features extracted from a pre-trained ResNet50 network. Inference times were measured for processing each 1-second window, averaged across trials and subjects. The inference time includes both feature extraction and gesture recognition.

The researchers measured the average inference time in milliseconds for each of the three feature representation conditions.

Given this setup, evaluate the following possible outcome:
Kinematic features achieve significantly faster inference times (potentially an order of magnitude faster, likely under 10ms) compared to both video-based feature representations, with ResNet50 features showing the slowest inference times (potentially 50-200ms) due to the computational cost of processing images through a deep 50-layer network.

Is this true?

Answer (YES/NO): NO